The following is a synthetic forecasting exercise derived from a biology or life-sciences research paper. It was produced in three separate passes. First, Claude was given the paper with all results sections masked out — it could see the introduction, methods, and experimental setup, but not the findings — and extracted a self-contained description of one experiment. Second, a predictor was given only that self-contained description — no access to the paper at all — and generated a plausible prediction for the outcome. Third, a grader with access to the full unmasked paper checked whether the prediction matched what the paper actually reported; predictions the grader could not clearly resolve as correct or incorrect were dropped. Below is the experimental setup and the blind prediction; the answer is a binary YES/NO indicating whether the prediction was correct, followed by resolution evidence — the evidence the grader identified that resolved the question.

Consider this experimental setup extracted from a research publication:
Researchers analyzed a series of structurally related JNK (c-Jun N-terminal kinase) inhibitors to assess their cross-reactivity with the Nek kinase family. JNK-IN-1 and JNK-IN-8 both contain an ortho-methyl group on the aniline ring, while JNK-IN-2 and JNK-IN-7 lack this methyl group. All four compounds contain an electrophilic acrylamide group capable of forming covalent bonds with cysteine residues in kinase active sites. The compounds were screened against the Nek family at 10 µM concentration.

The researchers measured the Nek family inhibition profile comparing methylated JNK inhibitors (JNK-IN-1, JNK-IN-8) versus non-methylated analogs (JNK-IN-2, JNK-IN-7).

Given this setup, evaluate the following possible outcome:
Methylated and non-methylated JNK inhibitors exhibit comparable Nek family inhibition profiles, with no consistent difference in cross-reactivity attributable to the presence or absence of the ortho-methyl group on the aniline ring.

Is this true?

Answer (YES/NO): NO